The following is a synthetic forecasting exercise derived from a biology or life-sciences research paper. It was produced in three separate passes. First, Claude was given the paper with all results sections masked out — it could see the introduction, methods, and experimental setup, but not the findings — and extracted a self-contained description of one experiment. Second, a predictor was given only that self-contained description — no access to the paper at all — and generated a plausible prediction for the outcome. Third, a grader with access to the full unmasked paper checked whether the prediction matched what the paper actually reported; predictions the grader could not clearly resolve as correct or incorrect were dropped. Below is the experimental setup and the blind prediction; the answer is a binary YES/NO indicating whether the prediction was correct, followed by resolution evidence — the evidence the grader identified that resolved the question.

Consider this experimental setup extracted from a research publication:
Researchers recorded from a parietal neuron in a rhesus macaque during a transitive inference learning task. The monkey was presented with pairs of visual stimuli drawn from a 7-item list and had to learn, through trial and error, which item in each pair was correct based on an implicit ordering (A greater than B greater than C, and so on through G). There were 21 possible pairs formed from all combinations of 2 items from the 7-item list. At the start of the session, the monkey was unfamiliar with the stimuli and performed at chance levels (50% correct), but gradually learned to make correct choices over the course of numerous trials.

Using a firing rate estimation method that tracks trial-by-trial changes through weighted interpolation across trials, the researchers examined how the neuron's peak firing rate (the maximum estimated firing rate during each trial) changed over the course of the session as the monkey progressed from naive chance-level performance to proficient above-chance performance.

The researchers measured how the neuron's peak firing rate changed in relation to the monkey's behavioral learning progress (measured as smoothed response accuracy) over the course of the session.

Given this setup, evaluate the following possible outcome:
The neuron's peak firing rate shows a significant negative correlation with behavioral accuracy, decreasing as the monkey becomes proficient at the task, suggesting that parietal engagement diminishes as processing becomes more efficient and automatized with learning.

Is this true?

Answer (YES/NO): NO